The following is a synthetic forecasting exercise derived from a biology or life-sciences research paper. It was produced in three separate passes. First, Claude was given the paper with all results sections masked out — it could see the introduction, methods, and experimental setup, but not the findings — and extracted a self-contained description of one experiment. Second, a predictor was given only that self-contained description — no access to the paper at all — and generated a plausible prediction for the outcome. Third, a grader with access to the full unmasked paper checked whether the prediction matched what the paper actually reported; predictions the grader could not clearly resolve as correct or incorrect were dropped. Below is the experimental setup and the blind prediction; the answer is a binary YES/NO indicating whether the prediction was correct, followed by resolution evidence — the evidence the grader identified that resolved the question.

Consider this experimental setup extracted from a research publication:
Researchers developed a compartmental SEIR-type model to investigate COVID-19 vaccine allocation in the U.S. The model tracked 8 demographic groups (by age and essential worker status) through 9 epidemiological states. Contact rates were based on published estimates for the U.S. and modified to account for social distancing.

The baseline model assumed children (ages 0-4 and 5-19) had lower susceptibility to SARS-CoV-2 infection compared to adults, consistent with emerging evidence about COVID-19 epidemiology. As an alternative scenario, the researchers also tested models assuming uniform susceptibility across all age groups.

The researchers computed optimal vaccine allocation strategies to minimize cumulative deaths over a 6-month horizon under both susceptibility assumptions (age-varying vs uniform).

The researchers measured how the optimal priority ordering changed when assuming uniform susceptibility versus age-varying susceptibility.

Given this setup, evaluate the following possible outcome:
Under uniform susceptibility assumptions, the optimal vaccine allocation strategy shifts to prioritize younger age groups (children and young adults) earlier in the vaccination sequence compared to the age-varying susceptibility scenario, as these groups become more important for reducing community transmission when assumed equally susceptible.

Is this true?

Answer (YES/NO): YES